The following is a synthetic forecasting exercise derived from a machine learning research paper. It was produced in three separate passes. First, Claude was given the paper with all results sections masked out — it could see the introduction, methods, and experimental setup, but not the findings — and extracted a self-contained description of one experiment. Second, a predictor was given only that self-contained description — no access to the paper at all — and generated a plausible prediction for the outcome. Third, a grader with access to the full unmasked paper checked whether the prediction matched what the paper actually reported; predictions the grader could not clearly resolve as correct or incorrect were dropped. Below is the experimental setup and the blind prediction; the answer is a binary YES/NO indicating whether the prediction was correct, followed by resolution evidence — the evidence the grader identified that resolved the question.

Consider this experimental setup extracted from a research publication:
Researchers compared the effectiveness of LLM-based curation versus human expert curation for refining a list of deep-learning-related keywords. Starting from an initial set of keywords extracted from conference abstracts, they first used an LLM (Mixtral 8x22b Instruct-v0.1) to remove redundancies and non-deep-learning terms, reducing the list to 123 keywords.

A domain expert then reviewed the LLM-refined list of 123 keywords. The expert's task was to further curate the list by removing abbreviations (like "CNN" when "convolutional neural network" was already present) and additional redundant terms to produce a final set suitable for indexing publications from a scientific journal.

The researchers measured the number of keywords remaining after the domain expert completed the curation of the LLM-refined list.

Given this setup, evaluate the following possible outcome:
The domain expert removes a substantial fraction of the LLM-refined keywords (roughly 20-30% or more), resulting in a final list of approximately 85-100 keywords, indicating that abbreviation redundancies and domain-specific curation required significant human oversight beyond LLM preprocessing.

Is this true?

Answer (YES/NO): NO